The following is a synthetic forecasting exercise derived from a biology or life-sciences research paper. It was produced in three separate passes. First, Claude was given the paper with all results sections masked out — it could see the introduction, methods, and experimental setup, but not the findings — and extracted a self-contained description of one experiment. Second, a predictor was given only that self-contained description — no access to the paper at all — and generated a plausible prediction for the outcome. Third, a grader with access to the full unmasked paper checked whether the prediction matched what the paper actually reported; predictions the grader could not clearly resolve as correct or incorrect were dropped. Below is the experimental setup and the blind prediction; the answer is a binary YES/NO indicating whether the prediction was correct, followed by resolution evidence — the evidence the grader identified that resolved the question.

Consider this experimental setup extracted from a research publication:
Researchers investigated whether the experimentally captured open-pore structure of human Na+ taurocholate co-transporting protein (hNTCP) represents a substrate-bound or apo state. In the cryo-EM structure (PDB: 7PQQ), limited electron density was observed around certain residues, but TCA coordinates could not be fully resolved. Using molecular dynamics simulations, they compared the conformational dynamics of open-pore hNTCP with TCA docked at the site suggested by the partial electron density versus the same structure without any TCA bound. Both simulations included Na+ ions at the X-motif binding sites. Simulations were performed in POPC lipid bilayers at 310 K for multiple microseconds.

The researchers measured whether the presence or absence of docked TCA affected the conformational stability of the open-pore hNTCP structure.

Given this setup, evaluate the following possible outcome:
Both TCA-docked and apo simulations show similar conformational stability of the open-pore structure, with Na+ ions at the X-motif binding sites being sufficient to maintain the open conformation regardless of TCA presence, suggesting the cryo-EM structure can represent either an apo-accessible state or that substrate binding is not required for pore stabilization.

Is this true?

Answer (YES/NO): NO